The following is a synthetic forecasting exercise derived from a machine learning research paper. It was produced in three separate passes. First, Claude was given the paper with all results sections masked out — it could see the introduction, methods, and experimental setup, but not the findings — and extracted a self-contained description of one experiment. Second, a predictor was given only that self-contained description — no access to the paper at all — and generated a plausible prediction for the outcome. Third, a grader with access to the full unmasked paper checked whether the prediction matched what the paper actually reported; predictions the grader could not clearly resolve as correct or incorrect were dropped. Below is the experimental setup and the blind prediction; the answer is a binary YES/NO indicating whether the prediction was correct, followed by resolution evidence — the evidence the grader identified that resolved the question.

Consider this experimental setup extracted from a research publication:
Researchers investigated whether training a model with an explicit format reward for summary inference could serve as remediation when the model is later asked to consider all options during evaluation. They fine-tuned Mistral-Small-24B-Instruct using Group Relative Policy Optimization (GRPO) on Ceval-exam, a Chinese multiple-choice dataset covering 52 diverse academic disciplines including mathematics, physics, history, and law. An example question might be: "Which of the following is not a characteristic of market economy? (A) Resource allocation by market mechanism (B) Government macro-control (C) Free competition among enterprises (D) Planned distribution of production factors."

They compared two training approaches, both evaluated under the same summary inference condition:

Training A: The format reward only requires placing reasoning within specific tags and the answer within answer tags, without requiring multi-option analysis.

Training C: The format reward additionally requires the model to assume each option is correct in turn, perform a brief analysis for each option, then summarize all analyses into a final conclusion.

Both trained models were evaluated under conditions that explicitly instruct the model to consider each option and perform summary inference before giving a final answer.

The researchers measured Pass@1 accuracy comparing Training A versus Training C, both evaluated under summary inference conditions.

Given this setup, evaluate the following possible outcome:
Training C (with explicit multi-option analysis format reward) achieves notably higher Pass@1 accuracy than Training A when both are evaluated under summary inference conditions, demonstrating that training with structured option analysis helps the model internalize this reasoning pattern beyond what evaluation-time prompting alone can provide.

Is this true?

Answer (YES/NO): NO